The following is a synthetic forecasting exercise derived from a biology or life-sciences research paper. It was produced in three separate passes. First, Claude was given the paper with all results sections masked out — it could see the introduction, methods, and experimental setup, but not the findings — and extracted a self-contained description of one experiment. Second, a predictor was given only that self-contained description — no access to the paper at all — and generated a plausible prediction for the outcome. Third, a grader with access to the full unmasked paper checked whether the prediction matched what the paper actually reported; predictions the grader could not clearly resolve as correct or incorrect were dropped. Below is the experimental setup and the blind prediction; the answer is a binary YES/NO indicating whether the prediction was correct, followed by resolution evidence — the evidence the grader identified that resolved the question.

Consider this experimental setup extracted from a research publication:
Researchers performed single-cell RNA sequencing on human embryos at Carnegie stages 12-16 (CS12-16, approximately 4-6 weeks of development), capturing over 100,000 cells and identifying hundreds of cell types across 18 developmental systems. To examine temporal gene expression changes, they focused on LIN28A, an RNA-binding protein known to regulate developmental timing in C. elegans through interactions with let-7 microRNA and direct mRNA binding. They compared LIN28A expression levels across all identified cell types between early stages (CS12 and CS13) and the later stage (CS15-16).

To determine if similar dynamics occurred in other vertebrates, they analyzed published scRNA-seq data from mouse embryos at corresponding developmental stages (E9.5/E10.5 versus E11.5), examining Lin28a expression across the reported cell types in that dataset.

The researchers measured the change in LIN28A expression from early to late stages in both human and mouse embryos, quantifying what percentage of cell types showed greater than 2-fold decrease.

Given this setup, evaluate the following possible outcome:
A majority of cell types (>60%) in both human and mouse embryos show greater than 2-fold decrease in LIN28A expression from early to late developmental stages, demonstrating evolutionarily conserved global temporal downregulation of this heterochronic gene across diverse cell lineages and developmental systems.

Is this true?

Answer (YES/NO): YES